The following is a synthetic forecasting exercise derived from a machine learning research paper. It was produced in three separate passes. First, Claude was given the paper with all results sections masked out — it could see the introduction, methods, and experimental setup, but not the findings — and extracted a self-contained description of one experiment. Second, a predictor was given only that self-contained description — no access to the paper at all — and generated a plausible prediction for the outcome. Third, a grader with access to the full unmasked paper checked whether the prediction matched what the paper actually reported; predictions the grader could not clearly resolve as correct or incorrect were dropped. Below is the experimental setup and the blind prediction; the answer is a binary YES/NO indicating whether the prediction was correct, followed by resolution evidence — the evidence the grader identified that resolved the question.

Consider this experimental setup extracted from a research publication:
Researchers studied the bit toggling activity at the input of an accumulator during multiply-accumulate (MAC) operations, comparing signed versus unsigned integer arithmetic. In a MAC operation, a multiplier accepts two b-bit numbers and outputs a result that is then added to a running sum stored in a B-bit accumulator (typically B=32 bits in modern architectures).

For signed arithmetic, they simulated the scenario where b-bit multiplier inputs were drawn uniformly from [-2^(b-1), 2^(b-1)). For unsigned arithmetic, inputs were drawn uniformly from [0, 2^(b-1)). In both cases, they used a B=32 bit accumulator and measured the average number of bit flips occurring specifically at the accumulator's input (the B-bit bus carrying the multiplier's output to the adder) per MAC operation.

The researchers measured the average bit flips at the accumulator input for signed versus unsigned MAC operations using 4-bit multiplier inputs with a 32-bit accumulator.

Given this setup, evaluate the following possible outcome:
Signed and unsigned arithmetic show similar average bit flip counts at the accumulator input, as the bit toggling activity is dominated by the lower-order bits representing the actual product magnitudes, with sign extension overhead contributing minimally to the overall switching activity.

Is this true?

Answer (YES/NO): NO